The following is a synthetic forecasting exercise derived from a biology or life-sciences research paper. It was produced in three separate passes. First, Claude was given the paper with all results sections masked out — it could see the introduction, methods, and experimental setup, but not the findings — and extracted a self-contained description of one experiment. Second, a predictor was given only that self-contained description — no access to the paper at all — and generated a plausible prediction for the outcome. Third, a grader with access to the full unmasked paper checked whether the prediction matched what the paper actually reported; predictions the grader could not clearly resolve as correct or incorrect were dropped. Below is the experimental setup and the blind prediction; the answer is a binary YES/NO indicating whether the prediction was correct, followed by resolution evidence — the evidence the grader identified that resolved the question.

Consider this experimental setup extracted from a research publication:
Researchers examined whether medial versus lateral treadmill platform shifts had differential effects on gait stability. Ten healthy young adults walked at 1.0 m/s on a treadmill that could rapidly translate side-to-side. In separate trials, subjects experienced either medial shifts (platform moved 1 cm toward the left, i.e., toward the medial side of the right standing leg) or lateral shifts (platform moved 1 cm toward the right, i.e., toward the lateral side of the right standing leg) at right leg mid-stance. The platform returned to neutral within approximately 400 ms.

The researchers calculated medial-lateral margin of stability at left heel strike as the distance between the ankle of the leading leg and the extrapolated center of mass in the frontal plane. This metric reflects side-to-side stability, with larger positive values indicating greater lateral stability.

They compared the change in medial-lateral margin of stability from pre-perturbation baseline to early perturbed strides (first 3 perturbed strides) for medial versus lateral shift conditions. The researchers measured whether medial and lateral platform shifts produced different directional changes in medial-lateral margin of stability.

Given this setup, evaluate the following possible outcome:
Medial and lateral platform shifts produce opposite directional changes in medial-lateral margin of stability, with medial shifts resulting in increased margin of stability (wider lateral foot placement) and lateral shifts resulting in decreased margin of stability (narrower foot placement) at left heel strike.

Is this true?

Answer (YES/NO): NO